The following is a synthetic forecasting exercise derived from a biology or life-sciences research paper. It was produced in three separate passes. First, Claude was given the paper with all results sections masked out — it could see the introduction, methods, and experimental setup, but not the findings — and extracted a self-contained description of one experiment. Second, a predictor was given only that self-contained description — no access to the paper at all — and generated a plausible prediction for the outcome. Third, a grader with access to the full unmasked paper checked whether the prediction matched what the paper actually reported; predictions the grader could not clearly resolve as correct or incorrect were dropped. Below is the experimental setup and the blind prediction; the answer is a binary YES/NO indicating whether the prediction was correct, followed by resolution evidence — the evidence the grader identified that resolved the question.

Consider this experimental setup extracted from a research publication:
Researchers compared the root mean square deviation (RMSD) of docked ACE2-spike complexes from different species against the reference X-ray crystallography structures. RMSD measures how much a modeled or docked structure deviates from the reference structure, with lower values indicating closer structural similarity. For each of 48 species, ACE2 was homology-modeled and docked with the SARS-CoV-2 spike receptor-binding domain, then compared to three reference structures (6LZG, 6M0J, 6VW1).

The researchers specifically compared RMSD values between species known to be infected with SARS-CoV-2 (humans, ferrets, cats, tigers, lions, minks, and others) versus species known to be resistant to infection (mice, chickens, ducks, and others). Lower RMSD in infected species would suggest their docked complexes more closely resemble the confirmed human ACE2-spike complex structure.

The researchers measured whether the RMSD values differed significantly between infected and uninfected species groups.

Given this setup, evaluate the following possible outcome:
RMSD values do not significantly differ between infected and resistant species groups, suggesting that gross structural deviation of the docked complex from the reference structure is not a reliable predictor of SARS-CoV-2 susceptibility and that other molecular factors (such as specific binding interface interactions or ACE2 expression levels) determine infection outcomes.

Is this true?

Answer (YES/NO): NO